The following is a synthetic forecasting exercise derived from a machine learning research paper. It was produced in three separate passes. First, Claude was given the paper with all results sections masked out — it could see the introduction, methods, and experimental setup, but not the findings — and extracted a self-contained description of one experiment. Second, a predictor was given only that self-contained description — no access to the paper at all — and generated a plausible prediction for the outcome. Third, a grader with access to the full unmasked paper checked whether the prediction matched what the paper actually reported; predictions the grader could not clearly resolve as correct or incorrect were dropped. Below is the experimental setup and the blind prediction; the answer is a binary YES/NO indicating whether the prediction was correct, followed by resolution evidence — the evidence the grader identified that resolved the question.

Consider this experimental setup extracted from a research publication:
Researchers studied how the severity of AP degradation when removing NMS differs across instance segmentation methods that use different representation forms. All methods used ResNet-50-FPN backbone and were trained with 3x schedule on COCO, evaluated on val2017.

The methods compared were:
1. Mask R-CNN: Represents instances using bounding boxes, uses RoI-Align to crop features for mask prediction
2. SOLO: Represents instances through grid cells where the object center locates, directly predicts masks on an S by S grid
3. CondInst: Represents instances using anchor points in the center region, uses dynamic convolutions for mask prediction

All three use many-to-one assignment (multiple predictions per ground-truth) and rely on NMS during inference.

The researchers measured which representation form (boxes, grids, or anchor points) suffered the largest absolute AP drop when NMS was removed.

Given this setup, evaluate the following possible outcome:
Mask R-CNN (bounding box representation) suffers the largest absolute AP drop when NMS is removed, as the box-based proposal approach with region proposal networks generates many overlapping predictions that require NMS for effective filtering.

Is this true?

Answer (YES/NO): YES